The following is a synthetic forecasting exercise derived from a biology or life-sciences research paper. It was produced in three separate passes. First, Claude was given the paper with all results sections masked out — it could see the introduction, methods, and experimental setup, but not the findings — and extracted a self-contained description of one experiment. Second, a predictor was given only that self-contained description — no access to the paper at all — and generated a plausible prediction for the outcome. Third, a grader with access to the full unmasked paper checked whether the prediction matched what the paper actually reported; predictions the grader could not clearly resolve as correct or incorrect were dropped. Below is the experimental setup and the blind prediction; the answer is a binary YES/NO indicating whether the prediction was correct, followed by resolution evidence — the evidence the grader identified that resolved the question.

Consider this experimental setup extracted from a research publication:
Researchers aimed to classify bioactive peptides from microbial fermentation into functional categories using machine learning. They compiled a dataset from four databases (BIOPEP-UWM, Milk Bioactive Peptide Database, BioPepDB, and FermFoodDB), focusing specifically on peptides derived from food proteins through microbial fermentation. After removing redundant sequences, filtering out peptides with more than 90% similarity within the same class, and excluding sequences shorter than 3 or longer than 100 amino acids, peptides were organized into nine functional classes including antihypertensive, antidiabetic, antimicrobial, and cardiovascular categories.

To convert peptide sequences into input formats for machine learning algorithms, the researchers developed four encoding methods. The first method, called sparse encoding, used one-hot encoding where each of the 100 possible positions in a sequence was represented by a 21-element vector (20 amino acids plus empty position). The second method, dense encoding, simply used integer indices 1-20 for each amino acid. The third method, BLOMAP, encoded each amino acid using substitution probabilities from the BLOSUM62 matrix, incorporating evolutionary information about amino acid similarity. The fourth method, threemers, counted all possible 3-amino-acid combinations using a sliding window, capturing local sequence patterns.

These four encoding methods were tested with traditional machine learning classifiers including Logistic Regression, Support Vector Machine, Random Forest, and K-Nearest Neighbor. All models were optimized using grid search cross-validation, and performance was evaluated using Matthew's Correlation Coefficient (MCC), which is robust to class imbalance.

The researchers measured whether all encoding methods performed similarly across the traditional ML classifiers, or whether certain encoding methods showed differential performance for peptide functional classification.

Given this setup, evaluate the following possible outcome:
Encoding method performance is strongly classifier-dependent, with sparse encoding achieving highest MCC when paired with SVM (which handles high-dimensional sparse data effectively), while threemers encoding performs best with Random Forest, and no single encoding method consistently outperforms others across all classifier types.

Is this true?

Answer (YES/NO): NO